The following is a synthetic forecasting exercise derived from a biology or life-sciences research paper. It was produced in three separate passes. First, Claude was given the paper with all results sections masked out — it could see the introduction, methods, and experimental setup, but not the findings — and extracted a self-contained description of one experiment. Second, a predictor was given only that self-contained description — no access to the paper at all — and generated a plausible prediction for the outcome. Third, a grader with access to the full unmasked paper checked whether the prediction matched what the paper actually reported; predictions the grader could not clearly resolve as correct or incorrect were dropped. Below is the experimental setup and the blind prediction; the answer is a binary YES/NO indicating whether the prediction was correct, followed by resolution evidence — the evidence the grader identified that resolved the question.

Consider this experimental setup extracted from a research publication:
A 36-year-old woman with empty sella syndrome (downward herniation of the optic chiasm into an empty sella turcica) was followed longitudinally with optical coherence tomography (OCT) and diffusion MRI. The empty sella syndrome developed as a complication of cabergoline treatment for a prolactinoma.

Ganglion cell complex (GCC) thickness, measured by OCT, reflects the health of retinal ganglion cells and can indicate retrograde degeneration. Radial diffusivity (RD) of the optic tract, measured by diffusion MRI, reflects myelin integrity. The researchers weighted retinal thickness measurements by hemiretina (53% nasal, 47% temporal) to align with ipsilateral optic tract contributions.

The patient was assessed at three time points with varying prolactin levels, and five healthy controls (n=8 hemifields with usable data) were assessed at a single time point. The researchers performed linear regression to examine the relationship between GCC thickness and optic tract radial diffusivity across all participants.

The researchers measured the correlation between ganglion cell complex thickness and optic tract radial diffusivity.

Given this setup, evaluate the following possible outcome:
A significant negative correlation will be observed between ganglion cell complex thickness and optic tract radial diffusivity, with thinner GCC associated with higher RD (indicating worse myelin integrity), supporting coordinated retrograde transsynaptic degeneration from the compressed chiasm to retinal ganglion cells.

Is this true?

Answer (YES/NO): YES